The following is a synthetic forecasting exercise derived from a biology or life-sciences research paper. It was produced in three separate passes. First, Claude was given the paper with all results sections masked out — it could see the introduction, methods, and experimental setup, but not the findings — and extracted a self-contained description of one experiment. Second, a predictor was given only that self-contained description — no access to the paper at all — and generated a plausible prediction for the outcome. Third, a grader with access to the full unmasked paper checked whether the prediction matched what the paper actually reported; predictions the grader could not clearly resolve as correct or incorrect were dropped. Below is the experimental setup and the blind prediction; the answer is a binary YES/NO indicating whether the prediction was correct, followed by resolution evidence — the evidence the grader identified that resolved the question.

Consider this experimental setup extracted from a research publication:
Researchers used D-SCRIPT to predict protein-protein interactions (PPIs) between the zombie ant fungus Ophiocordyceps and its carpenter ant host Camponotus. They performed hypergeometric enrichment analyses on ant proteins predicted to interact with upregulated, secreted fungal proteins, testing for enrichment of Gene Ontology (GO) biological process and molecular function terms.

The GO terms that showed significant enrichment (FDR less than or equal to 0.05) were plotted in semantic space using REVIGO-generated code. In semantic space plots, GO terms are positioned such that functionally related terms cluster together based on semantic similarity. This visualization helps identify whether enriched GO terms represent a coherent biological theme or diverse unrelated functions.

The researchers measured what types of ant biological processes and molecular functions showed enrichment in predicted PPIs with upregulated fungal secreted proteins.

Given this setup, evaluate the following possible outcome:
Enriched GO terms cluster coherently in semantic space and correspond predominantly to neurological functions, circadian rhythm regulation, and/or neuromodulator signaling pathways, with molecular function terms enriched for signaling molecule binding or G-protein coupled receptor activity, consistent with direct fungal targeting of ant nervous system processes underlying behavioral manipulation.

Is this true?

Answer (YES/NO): NO